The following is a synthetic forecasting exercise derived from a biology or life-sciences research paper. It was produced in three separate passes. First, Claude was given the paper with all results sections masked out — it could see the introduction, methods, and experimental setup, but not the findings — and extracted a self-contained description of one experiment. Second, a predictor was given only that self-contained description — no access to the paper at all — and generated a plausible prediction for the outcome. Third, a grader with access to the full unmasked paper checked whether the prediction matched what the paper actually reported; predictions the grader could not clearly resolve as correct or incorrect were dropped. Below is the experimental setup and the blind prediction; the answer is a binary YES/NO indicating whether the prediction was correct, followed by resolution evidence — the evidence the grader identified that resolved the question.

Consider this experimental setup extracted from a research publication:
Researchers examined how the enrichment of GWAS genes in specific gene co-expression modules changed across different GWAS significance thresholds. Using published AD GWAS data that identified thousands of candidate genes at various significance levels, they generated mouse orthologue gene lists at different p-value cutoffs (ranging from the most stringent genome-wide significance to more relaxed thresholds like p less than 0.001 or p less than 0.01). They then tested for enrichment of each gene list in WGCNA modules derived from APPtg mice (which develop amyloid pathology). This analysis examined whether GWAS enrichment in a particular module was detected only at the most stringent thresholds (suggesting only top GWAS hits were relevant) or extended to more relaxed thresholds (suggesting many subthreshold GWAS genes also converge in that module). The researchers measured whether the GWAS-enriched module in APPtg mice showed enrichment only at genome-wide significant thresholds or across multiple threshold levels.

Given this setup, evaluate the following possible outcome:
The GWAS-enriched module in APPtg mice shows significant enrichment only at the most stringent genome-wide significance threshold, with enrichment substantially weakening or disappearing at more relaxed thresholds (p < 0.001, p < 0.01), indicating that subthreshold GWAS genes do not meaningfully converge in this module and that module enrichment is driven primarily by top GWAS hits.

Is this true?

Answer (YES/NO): NO